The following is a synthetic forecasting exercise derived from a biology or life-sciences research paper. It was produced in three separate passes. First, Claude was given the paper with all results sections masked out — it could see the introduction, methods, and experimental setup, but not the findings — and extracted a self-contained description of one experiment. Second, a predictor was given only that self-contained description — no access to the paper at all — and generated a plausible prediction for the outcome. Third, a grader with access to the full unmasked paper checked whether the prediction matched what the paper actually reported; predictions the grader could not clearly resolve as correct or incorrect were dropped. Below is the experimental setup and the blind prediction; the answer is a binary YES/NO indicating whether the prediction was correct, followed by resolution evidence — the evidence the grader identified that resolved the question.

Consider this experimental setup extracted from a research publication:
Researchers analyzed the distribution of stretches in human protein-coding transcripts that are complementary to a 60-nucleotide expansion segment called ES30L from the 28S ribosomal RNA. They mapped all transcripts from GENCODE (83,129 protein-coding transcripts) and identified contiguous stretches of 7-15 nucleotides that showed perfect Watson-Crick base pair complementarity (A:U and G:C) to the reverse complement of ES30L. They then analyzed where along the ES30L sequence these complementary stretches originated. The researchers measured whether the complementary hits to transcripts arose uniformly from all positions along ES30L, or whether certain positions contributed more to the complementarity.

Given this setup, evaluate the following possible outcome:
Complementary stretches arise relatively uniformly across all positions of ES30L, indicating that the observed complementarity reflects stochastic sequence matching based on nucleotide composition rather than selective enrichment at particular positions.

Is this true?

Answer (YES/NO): NO